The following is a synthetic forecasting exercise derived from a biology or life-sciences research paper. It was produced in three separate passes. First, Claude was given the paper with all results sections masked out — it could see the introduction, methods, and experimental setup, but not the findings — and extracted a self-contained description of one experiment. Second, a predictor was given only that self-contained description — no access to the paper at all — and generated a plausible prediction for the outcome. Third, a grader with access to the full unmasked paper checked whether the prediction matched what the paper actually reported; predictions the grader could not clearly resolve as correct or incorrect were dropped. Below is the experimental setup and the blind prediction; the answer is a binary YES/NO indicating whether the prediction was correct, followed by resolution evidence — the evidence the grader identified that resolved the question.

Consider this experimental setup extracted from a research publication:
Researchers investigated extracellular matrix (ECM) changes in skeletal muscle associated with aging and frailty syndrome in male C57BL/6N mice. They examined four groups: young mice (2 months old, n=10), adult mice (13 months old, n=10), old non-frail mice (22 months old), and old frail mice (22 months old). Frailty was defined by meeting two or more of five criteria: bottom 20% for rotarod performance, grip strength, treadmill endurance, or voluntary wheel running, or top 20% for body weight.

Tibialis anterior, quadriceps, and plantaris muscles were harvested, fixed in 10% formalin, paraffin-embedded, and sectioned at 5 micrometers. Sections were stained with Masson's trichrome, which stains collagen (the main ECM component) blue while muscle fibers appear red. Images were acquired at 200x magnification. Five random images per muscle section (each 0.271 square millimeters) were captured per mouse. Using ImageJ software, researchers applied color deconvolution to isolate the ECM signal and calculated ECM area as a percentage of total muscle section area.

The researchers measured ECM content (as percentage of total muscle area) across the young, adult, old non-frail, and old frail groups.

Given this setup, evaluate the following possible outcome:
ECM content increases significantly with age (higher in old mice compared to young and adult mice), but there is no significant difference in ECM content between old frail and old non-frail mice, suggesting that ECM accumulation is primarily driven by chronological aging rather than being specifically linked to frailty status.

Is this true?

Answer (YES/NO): NO